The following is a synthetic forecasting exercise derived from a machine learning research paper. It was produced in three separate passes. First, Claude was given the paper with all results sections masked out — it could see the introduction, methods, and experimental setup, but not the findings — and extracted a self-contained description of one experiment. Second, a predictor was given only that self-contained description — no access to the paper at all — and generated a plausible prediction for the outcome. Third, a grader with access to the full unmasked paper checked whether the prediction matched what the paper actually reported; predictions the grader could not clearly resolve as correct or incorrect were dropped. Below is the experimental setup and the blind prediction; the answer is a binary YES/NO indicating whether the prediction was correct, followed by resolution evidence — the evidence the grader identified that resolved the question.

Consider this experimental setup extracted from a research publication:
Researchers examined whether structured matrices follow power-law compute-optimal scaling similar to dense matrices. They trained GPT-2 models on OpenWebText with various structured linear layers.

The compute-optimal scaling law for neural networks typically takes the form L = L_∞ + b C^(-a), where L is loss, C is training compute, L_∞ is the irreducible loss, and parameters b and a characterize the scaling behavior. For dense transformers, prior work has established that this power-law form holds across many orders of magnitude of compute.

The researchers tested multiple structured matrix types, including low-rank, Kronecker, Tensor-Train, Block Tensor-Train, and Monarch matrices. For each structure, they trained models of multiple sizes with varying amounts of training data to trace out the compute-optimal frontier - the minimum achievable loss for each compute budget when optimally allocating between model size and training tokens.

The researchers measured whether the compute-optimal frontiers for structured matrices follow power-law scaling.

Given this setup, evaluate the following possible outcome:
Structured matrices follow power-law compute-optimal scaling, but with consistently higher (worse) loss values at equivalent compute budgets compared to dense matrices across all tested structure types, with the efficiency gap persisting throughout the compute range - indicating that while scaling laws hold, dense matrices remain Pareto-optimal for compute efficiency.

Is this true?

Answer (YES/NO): NO